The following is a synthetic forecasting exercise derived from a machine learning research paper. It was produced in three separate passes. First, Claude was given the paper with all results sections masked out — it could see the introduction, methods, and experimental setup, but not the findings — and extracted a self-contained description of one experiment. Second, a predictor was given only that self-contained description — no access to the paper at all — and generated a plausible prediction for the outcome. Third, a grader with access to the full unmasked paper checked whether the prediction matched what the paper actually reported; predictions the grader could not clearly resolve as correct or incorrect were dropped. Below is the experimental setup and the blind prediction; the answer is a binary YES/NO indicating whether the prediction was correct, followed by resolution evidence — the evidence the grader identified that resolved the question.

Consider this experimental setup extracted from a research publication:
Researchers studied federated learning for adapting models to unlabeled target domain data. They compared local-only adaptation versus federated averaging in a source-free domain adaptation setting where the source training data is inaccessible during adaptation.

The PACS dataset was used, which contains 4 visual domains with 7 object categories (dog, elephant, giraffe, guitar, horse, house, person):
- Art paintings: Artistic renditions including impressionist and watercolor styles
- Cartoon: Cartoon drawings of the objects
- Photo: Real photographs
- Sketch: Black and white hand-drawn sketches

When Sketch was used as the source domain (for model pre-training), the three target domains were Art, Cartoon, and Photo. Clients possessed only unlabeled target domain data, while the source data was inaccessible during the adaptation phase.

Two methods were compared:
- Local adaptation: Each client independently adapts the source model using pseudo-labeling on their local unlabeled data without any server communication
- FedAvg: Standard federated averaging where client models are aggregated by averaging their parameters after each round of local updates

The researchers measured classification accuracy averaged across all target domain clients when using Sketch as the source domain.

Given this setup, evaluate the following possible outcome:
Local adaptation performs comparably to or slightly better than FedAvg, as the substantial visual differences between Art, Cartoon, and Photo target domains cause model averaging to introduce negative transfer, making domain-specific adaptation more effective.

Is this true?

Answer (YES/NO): NO